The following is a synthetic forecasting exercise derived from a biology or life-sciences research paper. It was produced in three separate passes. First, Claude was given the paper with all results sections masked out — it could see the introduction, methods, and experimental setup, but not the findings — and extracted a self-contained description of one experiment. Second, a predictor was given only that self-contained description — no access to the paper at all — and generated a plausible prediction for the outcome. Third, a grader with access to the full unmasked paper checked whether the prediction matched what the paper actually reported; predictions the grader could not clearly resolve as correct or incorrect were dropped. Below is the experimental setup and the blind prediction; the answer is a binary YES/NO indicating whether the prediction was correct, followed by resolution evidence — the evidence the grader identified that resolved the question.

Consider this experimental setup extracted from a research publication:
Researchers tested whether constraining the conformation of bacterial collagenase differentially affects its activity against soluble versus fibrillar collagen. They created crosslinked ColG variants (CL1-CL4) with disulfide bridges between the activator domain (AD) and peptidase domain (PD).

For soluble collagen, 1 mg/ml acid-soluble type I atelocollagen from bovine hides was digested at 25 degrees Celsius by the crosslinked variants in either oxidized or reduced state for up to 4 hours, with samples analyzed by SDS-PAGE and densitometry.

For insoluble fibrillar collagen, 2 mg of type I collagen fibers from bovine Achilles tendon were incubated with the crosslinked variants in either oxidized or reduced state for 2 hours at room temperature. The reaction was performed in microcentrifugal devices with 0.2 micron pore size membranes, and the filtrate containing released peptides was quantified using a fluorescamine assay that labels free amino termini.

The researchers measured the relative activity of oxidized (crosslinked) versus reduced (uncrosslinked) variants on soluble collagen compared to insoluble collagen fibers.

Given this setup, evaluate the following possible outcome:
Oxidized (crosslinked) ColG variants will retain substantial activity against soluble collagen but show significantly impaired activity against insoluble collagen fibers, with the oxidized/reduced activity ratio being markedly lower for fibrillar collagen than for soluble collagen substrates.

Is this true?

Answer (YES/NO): NO